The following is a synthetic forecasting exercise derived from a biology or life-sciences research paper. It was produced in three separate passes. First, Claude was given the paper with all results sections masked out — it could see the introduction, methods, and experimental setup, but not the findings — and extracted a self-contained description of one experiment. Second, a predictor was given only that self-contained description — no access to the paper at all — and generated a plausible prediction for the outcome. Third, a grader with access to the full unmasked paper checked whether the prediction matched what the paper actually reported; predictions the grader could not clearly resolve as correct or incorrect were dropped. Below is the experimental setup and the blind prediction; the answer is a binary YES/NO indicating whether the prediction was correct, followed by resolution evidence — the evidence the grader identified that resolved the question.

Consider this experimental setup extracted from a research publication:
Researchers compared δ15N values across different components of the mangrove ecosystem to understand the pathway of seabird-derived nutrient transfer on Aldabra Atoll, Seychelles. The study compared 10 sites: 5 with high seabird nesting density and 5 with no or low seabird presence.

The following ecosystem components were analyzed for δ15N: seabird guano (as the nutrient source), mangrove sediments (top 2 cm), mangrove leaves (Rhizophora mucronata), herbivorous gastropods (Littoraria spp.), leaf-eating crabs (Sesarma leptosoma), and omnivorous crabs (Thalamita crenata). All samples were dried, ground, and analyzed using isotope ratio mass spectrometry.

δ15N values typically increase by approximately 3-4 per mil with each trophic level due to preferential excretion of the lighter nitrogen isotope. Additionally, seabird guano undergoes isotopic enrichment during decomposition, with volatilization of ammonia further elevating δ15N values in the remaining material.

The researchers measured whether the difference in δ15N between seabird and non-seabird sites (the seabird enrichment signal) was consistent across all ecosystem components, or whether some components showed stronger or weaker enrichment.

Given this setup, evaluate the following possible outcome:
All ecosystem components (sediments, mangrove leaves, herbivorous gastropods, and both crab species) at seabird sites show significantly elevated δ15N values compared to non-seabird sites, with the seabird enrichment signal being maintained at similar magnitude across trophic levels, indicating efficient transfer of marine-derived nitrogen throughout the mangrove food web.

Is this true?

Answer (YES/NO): NO